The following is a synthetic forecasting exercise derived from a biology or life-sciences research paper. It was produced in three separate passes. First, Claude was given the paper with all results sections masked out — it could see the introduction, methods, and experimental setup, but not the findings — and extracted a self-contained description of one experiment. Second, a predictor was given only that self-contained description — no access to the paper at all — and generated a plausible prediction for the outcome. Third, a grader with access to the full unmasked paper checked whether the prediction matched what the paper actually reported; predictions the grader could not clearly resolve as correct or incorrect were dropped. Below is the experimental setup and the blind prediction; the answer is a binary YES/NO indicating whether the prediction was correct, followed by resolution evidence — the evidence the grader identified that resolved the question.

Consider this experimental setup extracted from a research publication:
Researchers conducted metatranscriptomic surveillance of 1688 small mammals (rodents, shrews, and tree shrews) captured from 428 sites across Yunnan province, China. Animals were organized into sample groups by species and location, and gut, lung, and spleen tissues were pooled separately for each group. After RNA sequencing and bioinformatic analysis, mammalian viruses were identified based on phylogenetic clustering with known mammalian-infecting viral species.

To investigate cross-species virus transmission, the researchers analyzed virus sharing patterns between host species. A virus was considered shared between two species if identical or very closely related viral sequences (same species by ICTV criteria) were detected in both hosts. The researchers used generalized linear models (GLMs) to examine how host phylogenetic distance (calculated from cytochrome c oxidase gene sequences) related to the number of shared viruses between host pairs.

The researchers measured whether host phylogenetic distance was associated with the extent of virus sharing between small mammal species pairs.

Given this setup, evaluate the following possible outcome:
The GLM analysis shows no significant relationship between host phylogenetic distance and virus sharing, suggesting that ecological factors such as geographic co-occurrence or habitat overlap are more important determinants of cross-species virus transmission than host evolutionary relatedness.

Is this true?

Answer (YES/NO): NO